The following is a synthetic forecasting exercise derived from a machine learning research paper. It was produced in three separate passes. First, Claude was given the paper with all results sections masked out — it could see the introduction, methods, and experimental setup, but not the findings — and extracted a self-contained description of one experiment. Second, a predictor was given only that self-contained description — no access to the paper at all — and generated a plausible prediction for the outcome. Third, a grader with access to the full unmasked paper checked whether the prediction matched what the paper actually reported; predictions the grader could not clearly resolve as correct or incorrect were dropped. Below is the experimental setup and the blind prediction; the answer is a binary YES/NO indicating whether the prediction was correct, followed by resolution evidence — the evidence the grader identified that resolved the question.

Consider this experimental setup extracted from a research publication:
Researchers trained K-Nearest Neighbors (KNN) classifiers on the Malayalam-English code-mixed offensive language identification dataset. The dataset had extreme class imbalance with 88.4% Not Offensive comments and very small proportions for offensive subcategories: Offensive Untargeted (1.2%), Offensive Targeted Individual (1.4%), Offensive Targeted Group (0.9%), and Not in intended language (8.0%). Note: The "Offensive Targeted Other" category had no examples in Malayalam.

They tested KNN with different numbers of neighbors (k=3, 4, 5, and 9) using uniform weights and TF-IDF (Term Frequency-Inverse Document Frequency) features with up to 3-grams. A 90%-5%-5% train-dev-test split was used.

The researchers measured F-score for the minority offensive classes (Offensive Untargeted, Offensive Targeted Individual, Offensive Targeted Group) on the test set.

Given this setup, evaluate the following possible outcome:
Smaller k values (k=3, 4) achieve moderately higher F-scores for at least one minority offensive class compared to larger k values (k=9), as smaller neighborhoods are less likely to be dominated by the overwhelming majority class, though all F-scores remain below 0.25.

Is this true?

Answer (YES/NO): NO